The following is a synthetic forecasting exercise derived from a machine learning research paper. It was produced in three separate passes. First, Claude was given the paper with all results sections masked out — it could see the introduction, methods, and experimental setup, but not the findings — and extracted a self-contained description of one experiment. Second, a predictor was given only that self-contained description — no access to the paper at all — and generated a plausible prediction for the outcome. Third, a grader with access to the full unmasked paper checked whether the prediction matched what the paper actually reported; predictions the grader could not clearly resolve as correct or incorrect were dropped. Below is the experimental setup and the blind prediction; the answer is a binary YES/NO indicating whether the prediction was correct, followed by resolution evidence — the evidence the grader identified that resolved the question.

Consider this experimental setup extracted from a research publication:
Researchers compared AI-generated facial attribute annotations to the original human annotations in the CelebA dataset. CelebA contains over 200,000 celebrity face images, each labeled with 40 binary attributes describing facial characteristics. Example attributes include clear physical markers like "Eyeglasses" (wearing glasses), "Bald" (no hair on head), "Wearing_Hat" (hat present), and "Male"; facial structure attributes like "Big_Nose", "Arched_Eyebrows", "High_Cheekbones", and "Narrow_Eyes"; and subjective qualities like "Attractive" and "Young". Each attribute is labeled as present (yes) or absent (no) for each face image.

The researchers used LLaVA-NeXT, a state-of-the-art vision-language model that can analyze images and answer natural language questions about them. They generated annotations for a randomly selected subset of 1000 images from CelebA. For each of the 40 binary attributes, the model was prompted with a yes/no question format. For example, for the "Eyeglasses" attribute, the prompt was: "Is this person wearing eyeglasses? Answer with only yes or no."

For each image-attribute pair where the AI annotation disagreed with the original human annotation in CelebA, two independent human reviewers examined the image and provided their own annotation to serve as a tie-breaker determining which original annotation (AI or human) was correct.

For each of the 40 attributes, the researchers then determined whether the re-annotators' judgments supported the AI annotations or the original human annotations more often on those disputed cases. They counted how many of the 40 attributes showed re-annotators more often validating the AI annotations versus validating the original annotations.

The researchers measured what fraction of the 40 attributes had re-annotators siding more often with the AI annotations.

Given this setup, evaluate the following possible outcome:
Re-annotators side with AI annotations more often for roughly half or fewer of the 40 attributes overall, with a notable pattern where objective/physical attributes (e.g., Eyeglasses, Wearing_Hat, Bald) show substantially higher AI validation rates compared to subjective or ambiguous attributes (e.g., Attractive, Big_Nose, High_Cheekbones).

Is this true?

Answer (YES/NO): NO